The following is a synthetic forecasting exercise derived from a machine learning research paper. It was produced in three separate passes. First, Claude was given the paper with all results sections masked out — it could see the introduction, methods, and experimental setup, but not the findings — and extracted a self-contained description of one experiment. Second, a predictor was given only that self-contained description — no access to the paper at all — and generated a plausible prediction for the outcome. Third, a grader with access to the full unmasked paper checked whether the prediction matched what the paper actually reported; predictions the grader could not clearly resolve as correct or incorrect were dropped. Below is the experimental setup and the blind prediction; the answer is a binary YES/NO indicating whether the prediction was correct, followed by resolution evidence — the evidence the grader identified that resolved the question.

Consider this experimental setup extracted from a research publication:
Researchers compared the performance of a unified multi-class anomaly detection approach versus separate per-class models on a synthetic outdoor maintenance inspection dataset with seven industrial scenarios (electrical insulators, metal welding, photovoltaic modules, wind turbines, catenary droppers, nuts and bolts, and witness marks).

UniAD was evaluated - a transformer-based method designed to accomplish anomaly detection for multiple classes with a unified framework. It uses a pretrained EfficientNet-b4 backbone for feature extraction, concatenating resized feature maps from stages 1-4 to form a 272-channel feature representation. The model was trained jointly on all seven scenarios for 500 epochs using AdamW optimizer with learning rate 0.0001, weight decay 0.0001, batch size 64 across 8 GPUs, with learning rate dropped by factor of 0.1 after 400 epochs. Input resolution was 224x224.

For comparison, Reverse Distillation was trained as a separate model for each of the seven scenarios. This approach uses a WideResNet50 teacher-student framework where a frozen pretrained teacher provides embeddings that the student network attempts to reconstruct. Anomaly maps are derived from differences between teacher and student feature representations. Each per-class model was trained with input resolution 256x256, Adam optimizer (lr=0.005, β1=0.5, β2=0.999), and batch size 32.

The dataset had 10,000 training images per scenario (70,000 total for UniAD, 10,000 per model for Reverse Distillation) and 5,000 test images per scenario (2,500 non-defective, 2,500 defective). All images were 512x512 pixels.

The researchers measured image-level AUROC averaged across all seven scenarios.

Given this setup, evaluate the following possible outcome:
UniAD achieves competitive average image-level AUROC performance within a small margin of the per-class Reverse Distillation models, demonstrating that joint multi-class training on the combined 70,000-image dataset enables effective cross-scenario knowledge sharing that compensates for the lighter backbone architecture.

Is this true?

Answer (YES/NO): NO